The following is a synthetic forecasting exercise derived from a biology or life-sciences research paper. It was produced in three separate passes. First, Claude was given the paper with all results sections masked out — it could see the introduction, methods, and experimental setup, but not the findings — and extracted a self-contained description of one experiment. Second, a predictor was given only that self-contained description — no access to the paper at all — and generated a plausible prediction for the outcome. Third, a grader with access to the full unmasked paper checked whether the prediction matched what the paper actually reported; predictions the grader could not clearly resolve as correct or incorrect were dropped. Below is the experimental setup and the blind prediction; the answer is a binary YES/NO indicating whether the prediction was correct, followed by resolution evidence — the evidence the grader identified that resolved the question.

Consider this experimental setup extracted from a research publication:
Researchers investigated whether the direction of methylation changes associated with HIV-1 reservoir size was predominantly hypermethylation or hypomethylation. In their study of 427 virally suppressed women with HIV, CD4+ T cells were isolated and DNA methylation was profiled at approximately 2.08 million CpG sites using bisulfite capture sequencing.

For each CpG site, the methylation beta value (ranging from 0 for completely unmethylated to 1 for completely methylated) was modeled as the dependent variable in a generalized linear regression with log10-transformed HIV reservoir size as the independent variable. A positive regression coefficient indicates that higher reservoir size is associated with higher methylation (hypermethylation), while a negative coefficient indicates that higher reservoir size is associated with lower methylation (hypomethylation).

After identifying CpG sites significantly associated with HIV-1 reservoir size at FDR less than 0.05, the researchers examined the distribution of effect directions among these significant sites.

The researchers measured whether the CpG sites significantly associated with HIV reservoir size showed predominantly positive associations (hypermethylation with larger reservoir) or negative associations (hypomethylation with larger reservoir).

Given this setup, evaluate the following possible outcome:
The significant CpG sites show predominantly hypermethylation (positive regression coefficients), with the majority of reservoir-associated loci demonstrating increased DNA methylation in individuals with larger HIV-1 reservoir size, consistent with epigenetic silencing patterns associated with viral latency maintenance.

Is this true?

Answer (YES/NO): YES